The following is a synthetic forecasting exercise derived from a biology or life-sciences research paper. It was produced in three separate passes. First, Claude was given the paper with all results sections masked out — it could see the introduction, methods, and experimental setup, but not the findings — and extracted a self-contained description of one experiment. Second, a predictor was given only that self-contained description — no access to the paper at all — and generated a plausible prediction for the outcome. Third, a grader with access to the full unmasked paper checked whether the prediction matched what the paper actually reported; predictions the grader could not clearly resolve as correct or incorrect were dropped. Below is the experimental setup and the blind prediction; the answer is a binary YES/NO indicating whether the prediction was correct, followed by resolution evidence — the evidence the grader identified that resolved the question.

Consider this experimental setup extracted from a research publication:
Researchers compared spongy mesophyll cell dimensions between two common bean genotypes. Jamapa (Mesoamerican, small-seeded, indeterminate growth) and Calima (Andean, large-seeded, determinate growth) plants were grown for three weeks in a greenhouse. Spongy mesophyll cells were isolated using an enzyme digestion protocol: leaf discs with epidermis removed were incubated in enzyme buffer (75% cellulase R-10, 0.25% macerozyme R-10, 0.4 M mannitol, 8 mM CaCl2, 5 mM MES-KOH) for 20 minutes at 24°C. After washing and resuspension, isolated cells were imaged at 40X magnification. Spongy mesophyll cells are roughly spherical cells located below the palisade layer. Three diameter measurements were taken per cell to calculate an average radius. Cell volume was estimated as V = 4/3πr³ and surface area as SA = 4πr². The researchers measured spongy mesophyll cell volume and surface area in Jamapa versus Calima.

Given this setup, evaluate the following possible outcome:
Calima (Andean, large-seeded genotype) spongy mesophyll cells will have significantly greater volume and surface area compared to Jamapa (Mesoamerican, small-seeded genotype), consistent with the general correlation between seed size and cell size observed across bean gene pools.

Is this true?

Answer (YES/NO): YES